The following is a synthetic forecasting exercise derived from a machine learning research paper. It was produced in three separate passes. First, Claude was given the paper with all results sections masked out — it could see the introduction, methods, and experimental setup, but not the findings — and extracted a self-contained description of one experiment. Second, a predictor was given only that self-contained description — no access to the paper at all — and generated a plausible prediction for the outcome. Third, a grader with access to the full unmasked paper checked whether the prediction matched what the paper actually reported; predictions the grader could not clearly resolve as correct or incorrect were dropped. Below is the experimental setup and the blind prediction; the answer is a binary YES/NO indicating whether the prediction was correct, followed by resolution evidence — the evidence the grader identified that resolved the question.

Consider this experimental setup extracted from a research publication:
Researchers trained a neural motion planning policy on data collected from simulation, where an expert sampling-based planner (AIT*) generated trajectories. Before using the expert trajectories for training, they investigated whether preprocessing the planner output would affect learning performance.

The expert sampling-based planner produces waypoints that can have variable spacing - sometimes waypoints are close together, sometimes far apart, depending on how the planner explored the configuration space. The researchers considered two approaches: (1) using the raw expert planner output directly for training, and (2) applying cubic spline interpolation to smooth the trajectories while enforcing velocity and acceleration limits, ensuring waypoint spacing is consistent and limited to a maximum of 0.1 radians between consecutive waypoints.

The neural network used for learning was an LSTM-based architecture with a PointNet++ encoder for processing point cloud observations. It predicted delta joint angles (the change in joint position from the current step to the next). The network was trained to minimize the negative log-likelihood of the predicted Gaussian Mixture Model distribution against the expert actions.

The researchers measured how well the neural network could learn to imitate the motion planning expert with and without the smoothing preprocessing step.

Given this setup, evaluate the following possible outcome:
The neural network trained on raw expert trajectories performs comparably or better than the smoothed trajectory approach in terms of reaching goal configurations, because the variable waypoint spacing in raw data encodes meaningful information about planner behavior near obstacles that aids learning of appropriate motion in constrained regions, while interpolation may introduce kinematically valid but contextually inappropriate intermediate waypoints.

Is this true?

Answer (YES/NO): NO